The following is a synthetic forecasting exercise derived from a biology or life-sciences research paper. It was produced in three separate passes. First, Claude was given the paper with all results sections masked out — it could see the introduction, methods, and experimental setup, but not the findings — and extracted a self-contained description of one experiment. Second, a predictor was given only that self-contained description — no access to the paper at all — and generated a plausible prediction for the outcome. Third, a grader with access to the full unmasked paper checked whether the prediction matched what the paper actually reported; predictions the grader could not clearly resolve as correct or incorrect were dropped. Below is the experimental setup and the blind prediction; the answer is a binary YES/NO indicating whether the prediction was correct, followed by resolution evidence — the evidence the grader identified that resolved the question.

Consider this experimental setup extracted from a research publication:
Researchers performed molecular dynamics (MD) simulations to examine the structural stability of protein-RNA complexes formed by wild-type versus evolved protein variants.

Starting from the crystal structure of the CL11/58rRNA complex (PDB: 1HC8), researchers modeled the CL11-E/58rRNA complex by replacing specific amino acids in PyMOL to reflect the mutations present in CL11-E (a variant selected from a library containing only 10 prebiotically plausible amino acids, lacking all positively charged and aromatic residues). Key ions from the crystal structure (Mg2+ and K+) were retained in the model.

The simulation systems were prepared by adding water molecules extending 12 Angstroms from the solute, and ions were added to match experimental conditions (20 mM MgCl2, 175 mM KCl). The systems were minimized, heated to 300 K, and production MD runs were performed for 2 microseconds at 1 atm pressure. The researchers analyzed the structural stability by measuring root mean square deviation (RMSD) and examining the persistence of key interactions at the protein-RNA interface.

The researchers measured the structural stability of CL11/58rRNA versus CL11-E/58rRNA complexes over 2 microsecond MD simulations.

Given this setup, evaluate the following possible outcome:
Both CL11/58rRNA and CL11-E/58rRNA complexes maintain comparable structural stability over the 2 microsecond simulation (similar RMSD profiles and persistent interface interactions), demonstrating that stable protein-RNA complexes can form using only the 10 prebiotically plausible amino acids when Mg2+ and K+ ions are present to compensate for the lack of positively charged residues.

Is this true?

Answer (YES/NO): NO